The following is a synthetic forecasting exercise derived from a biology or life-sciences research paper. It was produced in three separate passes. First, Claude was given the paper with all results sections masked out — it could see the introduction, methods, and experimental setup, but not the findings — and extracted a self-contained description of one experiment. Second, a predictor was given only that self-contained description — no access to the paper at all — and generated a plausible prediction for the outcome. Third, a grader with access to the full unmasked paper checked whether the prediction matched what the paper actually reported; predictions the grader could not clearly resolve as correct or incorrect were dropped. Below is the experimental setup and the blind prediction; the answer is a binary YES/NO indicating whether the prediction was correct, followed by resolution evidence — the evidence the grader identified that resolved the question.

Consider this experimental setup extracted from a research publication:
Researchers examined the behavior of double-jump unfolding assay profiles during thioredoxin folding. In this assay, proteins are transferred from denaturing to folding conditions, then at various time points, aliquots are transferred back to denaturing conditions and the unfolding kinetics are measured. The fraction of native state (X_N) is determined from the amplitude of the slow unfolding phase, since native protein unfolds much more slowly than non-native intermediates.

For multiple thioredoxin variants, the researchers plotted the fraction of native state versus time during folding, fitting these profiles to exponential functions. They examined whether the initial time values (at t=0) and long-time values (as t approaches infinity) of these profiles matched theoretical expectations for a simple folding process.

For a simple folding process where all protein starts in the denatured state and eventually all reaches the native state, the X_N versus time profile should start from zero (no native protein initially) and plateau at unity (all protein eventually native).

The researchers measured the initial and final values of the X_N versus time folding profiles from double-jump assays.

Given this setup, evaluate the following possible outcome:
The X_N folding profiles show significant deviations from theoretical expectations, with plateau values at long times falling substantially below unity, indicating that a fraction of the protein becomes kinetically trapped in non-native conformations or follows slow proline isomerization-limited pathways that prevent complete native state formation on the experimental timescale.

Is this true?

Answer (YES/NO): NO